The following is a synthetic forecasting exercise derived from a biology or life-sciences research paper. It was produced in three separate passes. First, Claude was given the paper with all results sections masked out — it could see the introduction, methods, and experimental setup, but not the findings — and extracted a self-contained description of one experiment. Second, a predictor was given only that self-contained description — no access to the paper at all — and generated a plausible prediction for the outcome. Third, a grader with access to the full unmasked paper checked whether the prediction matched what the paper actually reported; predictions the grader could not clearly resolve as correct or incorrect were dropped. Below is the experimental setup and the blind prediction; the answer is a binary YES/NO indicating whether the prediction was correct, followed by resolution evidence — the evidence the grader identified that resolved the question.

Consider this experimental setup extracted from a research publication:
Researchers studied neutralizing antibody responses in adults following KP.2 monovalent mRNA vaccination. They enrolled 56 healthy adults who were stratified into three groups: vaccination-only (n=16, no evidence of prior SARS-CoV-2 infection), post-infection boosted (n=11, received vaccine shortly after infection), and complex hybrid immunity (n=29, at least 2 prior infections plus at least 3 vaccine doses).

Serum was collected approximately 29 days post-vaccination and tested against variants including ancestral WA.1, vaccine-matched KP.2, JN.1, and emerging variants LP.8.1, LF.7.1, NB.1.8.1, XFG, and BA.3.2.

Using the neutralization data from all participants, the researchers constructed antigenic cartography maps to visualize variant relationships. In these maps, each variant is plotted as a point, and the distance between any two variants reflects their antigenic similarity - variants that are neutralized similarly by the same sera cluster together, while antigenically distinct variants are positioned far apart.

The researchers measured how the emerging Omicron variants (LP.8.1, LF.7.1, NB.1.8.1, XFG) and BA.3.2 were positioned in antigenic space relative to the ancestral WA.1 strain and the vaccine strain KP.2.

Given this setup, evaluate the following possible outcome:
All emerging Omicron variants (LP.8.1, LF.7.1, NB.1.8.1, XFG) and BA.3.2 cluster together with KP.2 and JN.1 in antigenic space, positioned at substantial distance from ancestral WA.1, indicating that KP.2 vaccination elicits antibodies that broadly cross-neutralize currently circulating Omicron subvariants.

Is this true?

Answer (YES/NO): NO